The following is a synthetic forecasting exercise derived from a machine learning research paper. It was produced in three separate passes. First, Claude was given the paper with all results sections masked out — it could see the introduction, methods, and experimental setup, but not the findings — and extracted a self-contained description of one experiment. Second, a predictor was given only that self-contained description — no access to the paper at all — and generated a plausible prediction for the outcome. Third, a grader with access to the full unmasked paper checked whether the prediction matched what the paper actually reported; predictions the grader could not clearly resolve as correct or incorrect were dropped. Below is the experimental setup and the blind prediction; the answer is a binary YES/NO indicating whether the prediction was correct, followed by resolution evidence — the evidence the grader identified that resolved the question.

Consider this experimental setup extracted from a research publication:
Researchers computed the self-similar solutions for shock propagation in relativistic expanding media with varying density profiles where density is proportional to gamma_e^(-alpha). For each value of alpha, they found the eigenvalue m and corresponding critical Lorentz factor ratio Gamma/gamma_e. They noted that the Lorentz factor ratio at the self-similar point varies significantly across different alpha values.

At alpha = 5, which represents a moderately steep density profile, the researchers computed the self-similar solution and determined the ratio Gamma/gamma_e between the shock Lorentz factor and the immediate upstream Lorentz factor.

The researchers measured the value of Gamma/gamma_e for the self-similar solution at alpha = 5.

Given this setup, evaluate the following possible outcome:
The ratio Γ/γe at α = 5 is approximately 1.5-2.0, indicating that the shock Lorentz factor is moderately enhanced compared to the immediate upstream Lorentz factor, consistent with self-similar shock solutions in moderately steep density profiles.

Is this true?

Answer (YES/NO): YES